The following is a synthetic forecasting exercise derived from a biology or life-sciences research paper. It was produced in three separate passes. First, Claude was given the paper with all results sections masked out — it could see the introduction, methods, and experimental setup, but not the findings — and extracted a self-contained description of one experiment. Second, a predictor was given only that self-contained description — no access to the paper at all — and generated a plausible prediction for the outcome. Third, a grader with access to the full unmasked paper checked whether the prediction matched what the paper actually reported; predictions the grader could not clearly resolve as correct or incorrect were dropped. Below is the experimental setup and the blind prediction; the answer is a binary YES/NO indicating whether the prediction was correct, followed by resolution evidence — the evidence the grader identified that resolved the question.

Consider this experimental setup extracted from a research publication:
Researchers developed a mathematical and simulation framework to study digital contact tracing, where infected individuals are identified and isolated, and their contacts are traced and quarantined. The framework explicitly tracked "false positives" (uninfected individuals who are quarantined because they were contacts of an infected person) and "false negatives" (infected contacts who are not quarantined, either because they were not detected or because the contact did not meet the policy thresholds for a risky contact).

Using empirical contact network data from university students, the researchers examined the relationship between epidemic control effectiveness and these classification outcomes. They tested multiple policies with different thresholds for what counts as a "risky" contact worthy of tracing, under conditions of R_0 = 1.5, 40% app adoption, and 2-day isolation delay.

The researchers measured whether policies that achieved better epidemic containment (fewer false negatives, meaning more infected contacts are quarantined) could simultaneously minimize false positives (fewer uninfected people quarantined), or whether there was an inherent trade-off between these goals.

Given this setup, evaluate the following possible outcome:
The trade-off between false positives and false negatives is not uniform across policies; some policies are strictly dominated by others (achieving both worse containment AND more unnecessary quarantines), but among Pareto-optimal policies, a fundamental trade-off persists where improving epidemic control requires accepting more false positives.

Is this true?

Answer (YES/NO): YES